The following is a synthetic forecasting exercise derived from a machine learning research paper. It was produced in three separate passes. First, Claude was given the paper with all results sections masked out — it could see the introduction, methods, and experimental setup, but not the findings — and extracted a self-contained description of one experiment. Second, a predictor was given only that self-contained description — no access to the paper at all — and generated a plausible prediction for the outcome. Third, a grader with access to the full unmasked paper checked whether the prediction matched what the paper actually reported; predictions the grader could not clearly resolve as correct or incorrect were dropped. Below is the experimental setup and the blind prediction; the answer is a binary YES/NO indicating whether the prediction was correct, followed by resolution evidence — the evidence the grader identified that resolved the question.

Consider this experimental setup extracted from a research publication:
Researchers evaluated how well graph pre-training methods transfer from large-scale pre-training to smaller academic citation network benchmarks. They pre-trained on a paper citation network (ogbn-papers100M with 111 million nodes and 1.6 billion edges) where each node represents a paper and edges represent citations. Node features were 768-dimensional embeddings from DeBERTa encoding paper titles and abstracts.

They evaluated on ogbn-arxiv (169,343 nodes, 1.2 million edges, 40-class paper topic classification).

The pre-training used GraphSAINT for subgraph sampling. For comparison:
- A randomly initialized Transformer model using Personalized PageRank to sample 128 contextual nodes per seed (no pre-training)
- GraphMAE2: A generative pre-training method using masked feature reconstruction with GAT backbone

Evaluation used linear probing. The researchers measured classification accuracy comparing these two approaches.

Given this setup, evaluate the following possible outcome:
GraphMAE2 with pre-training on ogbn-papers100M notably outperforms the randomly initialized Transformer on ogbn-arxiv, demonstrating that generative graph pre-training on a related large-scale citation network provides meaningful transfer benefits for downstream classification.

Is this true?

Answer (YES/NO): NO